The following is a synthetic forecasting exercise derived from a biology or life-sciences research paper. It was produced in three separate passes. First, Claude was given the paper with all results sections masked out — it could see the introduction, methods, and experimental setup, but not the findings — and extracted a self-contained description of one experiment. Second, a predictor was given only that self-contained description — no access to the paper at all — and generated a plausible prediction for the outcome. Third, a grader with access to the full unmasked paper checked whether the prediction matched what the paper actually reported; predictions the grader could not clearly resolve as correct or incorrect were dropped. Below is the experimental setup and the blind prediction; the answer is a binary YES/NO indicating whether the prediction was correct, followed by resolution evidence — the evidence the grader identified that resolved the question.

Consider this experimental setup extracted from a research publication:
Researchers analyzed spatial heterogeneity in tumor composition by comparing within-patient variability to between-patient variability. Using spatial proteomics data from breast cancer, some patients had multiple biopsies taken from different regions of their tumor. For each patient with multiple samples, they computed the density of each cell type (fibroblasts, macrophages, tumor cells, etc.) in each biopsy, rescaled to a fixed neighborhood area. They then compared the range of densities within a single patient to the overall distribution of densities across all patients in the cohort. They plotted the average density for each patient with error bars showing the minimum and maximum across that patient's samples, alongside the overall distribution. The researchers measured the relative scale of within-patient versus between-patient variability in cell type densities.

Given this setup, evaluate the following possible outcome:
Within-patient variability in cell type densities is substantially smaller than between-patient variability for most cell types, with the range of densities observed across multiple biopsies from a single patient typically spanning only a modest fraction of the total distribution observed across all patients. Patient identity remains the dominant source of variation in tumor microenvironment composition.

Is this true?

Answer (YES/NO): NO